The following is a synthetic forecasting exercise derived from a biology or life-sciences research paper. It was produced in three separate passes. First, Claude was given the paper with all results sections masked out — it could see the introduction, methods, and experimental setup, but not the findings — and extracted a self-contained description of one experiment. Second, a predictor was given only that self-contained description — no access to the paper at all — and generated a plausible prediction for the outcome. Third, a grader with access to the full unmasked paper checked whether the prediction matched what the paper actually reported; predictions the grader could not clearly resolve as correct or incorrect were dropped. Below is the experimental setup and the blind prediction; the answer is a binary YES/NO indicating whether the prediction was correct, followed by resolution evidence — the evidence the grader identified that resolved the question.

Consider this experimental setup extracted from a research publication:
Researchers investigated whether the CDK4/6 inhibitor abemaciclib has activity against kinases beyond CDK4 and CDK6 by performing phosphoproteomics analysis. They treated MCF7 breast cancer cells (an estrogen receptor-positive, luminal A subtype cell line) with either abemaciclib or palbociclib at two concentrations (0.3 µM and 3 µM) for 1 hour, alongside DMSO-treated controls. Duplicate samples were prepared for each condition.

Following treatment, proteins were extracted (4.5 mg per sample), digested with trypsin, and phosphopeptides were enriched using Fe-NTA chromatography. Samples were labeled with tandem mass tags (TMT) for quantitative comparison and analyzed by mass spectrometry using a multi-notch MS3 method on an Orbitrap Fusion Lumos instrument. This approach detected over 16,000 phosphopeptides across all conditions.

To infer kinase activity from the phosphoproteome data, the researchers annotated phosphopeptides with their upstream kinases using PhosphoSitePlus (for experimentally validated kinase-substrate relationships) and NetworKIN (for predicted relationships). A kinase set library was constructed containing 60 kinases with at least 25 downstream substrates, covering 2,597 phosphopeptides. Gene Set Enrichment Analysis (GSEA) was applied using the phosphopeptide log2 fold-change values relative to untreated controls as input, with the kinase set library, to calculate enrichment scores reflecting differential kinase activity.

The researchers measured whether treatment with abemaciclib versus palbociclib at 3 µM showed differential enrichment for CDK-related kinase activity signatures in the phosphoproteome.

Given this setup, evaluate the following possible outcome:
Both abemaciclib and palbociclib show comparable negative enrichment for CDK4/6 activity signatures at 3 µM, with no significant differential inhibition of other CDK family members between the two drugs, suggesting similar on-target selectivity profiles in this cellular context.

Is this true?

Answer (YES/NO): NO